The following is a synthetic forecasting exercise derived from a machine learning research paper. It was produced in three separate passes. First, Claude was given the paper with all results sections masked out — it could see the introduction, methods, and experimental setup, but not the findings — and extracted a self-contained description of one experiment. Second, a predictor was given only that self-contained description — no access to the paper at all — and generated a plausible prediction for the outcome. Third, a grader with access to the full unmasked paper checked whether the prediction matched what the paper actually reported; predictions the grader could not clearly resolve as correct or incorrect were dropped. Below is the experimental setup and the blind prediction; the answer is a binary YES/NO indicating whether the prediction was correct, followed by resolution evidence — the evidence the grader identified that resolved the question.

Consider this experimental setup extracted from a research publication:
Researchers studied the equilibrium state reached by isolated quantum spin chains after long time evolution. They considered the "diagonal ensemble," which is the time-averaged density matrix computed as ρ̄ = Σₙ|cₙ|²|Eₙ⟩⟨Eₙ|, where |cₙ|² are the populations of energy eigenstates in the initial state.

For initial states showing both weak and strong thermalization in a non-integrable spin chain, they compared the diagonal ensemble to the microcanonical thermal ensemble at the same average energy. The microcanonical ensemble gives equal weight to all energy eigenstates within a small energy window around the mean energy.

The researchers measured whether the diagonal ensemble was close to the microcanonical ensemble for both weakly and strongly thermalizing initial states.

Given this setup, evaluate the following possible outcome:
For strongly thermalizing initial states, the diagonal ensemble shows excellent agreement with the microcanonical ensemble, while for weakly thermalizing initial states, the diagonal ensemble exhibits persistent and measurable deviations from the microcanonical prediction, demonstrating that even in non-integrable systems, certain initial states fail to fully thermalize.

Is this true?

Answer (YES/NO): NO